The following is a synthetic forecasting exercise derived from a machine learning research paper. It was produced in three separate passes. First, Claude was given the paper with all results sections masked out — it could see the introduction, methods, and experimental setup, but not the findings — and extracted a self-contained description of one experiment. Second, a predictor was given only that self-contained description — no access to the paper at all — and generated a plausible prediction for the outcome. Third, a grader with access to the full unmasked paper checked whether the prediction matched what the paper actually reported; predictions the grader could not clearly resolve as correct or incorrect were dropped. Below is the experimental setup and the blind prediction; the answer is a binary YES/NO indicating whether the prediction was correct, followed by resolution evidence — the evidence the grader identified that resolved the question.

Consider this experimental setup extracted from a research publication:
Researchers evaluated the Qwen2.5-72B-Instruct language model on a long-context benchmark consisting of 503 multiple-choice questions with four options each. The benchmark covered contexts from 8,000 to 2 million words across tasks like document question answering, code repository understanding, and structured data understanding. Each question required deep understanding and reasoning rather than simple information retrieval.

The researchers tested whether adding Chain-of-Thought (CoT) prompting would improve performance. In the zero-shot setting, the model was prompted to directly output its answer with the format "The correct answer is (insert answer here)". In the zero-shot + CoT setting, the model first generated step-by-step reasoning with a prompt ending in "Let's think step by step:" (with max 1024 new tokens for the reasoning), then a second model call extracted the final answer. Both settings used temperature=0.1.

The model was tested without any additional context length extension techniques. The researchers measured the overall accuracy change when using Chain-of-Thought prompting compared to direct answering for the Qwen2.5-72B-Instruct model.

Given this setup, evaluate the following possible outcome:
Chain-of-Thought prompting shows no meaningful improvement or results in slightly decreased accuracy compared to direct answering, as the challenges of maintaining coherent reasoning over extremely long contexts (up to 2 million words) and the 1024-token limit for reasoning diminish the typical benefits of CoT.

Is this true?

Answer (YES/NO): YES